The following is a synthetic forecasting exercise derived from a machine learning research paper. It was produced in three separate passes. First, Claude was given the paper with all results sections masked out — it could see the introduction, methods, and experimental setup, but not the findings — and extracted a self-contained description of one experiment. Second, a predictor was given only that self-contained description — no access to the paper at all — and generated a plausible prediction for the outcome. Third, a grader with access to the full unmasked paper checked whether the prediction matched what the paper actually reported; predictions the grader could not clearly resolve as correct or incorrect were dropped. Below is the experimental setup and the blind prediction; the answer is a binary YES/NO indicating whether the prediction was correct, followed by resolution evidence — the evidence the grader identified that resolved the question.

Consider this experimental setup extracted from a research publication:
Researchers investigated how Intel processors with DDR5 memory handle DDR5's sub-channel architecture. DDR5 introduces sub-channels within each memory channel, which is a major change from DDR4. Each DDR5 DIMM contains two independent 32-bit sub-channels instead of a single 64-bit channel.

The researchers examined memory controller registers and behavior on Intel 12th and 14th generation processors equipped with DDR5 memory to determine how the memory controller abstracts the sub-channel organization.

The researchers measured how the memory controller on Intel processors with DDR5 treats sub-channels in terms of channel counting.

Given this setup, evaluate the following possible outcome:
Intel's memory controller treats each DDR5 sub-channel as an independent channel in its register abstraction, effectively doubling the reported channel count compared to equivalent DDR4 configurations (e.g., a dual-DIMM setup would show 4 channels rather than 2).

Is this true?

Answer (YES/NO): YES